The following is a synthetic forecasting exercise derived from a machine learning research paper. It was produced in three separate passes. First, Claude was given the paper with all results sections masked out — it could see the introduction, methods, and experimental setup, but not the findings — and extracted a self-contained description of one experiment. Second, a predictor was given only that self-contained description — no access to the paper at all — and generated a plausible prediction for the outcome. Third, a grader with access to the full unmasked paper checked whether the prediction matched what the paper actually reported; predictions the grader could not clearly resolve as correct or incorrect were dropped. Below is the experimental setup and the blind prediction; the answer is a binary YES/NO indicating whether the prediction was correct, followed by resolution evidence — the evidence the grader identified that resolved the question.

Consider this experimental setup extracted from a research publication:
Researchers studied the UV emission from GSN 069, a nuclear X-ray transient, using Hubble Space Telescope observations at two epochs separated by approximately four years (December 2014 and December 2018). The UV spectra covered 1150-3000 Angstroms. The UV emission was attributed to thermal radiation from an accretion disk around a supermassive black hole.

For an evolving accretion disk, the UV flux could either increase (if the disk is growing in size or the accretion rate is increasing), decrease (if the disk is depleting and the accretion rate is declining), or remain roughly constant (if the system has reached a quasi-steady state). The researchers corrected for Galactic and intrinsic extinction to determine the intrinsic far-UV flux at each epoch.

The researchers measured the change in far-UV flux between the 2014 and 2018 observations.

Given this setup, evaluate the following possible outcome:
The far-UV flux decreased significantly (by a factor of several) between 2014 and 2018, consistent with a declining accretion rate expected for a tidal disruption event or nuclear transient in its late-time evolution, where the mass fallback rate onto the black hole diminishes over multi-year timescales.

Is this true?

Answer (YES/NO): NO